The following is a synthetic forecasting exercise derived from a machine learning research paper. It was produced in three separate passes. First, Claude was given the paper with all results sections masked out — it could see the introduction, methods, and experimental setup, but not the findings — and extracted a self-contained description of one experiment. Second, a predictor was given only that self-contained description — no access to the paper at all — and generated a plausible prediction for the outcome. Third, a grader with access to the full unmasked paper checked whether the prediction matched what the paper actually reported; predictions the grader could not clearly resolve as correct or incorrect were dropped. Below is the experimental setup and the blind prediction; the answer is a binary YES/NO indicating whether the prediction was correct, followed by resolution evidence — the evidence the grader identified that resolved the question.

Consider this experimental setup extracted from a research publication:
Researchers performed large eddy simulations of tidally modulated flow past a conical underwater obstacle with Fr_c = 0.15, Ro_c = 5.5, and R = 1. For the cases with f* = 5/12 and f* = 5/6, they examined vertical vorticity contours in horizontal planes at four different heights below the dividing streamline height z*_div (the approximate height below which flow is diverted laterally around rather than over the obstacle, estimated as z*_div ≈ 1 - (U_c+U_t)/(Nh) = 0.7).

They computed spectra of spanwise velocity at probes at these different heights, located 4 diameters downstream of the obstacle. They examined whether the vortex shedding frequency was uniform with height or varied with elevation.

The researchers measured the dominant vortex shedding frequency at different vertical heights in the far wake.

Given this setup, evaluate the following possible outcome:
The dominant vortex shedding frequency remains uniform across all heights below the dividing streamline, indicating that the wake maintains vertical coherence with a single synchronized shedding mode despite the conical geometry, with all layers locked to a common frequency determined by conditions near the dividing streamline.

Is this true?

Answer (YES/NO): YES